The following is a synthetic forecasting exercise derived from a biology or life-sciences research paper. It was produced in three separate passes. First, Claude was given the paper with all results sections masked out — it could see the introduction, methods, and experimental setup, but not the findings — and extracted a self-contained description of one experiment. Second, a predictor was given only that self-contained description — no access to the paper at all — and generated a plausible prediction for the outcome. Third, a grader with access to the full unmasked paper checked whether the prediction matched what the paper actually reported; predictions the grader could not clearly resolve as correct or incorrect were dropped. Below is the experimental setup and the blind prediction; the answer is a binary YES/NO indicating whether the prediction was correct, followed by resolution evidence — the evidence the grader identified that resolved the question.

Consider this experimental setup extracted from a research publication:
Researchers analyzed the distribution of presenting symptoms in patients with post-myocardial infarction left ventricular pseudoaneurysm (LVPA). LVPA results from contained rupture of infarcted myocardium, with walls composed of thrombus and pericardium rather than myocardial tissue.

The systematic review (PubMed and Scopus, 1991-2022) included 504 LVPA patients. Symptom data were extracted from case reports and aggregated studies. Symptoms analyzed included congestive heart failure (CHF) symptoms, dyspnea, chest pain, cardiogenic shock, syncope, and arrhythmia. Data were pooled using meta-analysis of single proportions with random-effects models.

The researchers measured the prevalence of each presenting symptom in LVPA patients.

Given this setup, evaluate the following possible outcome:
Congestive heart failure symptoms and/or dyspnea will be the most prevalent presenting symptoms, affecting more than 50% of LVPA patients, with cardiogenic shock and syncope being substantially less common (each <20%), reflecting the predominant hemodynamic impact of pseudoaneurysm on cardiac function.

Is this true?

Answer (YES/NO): NO